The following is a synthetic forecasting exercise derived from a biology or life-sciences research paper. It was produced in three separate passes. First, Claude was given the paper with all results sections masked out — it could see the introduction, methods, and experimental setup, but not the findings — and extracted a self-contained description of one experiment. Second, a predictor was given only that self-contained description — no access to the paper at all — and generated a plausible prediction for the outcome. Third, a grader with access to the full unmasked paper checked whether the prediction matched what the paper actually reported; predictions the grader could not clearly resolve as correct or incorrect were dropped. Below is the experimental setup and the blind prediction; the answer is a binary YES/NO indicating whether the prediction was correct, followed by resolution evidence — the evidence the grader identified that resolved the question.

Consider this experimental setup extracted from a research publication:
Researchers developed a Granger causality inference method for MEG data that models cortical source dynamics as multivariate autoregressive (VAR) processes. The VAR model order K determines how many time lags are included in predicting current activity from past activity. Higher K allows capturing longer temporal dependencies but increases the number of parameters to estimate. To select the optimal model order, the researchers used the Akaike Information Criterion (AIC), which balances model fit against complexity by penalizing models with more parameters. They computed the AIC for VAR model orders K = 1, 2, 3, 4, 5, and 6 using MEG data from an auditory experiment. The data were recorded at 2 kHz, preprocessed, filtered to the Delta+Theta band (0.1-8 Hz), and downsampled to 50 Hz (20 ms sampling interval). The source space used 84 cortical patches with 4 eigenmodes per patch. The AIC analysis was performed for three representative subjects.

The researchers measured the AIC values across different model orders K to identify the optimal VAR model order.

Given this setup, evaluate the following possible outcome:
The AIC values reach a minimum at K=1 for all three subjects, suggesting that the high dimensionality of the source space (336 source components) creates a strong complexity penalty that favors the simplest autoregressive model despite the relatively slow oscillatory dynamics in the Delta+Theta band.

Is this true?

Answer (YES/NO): NO